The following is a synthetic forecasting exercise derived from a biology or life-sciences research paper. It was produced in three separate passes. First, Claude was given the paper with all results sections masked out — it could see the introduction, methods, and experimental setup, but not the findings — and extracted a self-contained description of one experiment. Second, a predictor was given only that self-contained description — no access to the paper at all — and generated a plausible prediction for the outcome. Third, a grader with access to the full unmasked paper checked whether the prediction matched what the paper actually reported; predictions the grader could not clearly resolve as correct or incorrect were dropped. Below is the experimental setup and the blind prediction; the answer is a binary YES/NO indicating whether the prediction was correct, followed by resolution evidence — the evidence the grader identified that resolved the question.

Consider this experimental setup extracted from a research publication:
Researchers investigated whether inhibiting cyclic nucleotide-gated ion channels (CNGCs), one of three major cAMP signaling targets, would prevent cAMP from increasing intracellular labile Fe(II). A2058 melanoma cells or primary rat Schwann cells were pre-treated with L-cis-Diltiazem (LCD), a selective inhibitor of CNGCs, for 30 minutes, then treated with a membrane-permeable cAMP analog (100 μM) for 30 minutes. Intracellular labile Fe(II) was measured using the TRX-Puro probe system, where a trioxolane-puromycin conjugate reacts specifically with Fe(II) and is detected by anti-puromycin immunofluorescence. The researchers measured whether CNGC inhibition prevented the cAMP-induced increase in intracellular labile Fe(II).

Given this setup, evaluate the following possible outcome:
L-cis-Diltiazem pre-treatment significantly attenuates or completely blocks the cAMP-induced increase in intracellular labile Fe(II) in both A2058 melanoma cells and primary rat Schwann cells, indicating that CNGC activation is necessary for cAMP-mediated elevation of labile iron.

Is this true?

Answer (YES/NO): NO